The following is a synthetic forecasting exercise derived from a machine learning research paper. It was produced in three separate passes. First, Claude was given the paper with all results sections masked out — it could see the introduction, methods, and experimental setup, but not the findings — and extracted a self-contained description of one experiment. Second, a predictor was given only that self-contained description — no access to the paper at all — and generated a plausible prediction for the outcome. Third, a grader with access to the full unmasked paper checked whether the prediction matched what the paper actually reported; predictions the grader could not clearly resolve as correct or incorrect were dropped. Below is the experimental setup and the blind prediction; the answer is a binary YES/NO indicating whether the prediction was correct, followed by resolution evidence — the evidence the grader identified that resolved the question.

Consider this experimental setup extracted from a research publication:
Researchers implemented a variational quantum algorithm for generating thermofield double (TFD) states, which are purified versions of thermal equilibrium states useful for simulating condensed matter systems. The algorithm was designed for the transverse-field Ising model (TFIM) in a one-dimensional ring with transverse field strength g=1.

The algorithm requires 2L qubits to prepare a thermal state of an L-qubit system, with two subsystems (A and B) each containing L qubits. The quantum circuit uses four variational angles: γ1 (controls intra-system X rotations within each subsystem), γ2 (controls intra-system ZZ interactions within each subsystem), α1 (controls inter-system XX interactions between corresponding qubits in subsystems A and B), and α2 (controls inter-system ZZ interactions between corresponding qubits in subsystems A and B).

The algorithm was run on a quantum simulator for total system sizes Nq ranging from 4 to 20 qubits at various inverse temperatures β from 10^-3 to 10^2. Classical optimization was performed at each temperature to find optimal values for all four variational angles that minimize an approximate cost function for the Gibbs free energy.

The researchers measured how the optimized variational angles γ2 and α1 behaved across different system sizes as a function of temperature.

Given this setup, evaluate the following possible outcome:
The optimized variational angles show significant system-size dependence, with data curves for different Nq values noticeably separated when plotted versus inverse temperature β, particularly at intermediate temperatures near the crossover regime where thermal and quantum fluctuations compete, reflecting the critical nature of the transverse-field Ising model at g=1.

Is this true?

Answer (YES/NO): NO